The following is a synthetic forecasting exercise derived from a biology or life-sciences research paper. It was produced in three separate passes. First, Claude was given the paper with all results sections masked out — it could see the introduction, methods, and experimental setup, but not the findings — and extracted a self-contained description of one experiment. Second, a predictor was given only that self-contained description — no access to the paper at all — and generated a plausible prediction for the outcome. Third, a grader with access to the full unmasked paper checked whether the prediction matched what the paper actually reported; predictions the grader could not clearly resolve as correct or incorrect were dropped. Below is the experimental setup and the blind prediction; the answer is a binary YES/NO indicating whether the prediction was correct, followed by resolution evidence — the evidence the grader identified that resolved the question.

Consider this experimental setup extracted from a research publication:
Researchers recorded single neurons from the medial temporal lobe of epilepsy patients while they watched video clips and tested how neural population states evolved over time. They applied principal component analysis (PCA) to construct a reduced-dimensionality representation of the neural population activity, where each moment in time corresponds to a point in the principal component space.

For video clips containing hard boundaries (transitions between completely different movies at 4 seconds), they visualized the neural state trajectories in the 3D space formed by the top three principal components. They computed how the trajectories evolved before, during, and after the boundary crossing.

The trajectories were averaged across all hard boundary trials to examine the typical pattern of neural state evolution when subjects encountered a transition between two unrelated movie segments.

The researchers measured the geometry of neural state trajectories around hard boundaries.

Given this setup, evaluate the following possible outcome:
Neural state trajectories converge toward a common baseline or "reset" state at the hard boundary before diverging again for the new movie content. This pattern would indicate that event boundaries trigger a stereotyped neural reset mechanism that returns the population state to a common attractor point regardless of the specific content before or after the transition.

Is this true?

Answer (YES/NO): NO